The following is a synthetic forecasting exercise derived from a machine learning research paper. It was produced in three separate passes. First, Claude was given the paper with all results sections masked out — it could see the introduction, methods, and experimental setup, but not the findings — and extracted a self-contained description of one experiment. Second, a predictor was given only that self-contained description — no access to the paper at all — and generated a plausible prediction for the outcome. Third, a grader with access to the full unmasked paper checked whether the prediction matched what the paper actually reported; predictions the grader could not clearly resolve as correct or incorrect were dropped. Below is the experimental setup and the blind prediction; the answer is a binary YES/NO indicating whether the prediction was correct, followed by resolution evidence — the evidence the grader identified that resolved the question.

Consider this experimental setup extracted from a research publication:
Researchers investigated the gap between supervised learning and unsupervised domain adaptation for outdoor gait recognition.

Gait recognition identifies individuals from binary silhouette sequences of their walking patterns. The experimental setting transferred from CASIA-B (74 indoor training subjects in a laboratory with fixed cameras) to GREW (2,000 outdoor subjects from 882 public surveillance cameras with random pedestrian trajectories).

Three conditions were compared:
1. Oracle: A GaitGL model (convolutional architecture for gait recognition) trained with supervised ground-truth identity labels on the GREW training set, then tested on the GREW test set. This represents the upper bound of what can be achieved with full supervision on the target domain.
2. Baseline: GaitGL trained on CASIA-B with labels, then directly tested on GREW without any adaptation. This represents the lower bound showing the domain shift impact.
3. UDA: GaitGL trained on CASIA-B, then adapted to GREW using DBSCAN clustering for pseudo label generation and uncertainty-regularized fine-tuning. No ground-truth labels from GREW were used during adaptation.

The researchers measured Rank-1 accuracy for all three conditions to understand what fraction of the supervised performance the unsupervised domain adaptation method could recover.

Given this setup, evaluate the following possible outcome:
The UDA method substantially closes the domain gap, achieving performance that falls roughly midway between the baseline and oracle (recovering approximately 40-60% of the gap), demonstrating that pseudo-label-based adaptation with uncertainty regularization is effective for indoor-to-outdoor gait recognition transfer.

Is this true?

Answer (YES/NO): NO